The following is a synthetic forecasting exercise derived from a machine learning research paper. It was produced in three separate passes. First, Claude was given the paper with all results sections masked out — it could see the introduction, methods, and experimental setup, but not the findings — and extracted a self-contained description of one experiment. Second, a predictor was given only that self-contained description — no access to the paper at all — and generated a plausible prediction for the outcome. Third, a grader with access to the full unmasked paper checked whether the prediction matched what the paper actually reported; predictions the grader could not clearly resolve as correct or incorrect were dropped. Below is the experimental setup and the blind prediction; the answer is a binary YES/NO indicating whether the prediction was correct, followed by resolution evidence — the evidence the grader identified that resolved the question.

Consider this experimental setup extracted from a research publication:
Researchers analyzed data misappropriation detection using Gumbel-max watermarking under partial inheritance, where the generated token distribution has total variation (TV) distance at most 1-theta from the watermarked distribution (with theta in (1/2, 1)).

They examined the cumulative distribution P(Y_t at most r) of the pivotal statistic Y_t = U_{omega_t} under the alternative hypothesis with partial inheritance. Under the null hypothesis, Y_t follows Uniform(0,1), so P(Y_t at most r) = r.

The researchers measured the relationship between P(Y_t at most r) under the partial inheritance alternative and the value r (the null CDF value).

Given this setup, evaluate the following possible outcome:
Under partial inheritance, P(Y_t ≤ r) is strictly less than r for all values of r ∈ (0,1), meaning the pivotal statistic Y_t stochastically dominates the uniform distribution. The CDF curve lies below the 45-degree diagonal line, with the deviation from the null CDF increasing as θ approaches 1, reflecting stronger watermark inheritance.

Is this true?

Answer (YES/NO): NO